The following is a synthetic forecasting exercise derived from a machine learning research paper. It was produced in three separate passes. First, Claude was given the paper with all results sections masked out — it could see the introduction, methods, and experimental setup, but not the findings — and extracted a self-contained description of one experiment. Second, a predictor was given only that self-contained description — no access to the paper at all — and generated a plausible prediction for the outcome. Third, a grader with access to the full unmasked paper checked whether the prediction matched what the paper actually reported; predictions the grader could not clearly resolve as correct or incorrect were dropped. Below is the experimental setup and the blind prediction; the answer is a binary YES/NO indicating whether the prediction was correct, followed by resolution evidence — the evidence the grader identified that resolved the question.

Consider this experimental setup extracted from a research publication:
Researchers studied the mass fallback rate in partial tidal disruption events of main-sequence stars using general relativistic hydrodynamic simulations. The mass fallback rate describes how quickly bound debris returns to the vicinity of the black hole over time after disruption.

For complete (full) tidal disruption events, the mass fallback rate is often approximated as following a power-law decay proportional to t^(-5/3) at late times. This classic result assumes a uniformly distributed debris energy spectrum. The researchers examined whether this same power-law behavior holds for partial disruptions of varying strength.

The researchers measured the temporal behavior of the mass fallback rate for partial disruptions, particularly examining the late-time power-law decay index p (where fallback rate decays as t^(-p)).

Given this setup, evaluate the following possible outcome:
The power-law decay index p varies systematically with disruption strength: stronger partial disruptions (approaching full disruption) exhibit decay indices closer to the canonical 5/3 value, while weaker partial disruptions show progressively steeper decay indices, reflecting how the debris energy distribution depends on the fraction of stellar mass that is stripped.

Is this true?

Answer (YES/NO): YES